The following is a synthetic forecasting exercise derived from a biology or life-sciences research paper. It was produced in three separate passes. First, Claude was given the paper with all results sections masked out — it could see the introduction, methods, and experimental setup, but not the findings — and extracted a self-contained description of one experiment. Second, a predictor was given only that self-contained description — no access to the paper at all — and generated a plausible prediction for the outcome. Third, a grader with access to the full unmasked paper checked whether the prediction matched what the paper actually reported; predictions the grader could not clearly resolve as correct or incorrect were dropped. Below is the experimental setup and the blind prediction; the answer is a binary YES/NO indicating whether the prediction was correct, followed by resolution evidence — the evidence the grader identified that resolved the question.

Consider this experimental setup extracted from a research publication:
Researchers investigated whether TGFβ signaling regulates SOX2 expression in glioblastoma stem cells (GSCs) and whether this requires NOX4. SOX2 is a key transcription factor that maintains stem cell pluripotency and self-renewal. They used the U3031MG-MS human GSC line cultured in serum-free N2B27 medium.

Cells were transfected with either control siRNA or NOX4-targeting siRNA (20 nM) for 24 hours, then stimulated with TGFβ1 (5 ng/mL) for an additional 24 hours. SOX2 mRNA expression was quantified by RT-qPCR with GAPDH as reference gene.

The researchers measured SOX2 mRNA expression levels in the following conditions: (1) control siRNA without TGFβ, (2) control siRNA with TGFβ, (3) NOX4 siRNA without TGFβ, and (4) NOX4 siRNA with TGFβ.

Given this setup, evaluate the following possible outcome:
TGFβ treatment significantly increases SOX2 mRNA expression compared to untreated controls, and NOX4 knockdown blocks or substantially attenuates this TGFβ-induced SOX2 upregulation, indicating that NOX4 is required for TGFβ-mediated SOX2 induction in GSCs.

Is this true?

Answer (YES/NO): NO